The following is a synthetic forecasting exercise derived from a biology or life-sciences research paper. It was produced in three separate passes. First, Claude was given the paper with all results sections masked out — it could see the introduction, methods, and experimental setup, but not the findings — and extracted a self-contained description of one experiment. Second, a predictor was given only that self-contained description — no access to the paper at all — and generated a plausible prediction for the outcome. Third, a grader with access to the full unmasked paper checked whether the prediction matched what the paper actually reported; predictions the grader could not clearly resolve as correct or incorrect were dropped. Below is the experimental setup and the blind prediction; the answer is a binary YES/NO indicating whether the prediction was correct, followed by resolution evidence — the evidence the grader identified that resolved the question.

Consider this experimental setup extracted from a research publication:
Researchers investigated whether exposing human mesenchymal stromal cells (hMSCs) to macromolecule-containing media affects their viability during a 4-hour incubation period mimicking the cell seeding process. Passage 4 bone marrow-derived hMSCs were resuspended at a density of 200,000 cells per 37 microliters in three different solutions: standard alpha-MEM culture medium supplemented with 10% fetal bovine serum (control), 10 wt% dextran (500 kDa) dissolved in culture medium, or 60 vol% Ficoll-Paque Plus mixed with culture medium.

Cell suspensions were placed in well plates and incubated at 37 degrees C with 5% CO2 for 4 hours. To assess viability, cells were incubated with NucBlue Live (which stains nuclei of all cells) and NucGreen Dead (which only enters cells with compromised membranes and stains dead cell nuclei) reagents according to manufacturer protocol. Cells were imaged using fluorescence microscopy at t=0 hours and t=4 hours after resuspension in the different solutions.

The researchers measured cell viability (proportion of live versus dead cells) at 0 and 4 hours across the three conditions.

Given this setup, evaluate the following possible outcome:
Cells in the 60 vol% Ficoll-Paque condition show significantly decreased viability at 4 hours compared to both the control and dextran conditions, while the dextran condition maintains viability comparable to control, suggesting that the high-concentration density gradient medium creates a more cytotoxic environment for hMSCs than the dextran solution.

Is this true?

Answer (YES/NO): NO